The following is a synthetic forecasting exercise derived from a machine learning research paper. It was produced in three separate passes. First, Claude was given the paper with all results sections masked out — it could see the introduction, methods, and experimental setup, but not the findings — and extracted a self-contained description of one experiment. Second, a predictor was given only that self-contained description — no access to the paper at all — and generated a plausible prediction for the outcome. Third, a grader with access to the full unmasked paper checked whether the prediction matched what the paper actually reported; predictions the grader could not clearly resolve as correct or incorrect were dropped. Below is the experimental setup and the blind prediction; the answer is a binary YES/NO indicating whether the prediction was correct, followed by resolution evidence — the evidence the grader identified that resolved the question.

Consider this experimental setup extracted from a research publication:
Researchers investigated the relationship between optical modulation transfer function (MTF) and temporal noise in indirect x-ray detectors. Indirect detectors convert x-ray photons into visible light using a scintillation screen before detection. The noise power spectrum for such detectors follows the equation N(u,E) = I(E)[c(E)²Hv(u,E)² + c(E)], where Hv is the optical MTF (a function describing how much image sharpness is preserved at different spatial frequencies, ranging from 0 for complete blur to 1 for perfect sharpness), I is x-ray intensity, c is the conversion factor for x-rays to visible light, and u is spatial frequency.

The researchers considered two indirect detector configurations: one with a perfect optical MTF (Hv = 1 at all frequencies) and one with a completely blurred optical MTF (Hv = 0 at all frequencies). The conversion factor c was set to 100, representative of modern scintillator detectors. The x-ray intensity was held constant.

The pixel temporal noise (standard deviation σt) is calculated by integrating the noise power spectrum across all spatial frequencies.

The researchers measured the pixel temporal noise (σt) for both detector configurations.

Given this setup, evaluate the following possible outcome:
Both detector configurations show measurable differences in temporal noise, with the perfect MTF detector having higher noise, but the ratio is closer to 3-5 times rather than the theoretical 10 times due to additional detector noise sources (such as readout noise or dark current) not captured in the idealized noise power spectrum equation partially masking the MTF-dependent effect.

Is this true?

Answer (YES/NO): NO